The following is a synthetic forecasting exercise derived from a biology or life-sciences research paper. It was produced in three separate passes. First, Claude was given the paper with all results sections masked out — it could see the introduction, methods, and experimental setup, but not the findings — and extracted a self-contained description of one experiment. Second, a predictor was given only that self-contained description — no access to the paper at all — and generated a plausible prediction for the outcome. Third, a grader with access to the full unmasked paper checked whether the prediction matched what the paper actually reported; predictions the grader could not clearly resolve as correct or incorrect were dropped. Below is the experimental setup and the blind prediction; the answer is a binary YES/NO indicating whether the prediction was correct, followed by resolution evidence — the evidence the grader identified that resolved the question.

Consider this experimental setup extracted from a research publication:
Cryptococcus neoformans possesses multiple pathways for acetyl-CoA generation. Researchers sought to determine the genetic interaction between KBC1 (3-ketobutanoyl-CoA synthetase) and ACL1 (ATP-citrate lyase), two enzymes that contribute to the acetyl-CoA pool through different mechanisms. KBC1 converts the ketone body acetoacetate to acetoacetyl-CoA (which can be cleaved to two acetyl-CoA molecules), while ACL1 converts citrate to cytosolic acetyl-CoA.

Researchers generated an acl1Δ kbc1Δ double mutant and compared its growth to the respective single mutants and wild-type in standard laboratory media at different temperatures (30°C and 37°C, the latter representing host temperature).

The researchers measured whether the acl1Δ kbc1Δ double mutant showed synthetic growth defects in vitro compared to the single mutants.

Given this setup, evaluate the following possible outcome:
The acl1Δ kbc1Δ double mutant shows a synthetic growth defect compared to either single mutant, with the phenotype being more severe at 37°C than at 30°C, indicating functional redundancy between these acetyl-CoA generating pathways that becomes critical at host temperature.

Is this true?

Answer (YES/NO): NO